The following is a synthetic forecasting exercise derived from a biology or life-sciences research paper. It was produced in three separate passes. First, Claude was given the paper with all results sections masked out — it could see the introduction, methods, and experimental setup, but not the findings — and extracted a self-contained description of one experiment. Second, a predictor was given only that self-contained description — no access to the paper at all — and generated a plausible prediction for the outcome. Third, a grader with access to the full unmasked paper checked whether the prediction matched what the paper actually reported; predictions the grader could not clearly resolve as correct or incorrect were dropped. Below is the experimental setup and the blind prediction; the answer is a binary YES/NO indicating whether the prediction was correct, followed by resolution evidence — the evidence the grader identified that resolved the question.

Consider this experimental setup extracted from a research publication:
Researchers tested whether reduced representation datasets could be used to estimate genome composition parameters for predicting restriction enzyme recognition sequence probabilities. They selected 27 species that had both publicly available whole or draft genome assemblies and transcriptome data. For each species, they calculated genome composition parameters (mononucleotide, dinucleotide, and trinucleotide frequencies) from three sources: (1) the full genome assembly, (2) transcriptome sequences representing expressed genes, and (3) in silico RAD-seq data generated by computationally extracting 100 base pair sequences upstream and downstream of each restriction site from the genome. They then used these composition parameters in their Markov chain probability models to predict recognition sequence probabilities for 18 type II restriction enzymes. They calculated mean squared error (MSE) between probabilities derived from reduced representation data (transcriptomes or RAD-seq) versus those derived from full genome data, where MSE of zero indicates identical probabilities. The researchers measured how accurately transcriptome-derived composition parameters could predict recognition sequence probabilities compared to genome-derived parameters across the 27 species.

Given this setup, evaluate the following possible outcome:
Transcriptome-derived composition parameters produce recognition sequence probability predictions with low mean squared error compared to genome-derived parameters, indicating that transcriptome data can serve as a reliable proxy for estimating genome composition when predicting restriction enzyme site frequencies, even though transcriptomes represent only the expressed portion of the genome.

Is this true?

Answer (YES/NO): YES